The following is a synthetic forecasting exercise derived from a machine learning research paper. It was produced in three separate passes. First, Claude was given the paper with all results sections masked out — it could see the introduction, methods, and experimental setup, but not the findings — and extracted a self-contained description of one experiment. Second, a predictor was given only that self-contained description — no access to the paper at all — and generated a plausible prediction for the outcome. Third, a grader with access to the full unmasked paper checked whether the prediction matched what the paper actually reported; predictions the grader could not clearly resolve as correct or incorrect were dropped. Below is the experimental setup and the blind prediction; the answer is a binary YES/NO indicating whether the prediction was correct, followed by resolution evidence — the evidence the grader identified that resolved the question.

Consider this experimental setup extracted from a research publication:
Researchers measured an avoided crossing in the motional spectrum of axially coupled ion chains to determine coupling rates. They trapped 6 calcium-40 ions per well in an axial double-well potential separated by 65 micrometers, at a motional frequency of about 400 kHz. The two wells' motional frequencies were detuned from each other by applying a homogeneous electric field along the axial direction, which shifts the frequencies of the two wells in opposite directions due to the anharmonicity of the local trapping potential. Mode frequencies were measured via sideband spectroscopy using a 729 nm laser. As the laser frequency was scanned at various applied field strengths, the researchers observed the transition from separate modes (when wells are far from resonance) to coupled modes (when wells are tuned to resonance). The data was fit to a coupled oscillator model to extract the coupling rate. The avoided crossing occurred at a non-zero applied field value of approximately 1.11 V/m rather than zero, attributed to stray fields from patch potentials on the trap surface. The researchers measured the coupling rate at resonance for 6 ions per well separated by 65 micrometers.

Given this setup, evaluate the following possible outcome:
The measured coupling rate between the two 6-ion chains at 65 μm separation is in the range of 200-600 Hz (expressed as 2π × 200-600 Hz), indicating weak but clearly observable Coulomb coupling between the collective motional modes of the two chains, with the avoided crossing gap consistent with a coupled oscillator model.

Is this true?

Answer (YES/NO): NO